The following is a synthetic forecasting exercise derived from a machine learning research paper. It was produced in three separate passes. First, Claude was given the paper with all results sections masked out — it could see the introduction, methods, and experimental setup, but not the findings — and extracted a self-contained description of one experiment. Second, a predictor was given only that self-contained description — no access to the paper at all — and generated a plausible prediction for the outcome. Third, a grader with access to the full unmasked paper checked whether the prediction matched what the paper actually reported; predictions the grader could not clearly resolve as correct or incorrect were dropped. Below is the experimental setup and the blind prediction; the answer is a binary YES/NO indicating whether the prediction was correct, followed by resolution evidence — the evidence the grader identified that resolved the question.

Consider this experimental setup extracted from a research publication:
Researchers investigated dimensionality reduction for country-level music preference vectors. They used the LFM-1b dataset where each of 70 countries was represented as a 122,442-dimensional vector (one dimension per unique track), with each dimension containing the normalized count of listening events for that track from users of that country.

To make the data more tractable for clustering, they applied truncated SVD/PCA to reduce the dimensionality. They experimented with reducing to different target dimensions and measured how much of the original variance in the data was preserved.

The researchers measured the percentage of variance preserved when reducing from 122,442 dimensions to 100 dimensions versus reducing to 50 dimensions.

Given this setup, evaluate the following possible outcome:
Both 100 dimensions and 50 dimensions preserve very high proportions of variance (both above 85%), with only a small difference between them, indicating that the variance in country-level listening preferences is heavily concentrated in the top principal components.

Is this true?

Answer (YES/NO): NO